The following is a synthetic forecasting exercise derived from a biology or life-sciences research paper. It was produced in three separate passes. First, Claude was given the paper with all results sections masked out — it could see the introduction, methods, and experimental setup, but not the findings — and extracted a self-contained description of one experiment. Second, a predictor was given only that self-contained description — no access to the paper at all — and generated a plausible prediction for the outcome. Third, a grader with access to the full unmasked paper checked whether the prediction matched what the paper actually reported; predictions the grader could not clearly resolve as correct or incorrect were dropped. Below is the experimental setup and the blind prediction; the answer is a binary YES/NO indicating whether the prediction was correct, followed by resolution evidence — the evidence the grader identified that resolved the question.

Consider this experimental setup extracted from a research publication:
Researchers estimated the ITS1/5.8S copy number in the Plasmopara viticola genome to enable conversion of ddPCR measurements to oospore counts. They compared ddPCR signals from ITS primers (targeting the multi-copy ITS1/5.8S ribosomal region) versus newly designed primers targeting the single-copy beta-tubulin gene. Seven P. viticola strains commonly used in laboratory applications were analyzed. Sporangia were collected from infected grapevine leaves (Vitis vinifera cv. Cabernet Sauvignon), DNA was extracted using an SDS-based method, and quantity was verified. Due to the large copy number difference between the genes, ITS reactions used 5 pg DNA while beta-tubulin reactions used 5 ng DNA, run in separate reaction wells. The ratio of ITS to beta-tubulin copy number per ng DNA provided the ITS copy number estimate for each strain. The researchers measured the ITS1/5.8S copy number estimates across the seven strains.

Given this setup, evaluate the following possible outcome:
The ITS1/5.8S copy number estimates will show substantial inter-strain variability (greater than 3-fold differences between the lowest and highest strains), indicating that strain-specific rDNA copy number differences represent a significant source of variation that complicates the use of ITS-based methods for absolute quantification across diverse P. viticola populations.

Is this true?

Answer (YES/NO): NO